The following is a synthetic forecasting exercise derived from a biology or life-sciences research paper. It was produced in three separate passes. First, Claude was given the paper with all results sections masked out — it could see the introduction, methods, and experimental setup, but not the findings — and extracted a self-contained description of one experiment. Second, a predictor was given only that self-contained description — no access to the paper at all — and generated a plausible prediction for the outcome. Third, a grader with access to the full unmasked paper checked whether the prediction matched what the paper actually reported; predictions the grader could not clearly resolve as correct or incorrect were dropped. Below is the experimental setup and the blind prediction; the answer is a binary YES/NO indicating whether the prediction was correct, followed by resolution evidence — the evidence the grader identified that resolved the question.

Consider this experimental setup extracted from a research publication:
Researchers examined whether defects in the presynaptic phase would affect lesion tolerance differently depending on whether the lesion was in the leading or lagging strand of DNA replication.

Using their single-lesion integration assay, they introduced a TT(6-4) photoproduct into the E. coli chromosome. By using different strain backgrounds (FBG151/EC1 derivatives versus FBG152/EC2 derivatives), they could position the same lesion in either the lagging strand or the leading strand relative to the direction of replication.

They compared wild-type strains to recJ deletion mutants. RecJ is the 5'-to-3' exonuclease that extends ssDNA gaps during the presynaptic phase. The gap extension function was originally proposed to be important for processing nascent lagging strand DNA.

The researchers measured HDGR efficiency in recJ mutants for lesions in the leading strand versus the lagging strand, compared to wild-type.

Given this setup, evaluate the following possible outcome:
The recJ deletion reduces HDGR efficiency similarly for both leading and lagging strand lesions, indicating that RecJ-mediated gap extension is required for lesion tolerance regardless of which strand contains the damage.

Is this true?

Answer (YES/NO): YES